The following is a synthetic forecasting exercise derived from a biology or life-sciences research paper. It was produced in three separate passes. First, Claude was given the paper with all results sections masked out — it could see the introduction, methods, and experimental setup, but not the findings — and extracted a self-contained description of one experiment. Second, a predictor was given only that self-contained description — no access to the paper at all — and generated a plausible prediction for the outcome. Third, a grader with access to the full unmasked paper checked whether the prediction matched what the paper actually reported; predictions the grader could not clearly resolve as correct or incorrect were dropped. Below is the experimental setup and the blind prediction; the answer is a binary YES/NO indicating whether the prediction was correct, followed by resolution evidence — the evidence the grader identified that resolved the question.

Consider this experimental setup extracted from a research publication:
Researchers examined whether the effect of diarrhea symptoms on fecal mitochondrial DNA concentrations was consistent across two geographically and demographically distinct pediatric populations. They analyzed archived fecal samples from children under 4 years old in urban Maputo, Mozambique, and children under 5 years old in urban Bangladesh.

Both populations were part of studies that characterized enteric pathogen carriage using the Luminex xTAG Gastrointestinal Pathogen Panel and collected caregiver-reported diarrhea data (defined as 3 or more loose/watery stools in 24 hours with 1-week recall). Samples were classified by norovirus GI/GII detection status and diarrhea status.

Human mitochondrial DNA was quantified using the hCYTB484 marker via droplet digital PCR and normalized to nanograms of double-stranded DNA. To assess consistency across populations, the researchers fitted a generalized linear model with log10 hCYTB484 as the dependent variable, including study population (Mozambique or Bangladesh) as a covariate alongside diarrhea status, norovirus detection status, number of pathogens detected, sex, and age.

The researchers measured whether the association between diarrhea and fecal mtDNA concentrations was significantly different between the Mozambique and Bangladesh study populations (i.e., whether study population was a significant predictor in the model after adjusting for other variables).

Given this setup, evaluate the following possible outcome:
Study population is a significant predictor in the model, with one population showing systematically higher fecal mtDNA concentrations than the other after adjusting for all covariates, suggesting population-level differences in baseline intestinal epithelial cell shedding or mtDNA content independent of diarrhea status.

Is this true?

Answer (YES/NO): YES